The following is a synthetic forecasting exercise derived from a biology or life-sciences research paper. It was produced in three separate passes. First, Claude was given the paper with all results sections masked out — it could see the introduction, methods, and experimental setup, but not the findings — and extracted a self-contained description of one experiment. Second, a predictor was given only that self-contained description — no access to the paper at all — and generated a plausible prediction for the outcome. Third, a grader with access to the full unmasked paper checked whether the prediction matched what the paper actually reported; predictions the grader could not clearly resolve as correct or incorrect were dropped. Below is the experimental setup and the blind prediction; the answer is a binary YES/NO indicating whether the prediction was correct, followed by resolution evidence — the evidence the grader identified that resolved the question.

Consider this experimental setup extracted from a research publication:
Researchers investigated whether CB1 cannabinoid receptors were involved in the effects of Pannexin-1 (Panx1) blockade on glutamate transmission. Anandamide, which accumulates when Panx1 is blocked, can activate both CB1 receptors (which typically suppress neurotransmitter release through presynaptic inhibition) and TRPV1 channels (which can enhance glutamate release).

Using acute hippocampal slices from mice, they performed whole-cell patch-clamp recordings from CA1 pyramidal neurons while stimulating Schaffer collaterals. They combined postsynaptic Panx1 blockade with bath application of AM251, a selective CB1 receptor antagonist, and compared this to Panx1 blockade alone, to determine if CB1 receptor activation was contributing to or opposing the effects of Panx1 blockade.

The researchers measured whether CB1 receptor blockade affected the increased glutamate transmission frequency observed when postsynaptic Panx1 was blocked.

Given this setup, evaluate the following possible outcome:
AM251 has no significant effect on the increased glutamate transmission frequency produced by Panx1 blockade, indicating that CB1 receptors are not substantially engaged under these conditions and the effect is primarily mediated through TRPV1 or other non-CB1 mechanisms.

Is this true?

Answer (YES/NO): YES